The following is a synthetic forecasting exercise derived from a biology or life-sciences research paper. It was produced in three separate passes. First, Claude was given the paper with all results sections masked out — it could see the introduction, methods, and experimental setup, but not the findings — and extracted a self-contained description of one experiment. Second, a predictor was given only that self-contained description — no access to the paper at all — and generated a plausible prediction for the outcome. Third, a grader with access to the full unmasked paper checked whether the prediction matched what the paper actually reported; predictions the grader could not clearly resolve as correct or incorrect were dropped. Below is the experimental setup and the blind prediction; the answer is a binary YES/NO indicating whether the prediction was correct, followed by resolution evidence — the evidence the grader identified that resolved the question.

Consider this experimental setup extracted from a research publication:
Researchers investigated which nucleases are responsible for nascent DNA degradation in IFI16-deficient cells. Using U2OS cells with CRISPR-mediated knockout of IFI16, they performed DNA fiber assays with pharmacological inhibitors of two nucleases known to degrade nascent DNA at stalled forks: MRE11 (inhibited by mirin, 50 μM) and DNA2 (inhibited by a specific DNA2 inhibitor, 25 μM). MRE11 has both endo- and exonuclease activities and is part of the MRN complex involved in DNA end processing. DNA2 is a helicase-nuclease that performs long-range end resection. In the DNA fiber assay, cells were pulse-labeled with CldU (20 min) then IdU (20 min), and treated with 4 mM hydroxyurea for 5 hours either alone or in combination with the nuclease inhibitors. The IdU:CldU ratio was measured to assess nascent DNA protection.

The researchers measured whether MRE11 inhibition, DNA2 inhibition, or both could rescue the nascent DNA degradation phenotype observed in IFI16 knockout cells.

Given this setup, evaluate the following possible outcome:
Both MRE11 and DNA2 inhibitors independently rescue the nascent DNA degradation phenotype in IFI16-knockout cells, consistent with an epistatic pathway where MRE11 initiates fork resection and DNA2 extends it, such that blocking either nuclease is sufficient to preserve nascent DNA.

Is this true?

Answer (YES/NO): YES